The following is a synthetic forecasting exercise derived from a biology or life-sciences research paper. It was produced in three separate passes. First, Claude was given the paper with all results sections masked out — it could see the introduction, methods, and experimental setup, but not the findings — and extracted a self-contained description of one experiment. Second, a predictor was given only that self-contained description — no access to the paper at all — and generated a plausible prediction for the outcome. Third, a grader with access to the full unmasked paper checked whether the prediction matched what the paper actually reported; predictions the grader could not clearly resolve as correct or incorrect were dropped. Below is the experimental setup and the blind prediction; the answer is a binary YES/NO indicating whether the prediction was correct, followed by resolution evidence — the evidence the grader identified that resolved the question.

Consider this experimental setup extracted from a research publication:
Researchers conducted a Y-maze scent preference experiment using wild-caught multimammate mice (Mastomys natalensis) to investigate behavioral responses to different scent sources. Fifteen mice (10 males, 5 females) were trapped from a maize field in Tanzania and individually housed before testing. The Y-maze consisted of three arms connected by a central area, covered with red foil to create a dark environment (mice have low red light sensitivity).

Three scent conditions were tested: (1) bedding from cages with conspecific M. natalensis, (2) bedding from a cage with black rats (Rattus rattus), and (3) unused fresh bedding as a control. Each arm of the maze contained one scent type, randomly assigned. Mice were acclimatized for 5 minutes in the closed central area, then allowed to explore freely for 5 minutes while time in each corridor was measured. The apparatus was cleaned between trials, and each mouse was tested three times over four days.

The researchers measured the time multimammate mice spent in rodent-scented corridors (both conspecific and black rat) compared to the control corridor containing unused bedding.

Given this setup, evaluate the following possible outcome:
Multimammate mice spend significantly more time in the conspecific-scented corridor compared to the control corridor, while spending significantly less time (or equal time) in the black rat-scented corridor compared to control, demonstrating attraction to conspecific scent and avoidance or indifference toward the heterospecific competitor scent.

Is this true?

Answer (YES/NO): NO